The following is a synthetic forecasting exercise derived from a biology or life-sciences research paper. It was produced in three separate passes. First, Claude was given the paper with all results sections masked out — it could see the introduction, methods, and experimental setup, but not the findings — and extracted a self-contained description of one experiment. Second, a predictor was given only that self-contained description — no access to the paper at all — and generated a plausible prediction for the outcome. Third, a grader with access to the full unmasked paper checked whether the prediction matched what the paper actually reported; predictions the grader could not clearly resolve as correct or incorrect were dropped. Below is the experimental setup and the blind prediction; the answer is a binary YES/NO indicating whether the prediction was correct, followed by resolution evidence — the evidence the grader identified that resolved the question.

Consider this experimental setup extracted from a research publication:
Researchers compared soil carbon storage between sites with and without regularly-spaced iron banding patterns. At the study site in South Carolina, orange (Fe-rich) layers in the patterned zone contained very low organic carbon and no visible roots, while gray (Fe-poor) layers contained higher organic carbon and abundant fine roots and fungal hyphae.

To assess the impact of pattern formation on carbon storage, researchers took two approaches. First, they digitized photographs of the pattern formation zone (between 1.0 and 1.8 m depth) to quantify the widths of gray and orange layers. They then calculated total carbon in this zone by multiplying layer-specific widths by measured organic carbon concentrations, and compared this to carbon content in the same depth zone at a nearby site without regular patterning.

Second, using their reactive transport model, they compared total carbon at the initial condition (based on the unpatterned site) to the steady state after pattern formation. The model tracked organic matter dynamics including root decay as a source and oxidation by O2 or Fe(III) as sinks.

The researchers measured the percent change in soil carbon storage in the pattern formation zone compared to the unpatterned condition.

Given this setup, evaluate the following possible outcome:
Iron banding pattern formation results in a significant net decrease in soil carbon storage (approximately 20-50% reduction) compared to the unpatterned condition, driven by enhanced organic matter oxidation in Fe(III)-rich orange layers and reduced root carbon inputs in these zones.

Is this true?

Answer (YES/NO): NO